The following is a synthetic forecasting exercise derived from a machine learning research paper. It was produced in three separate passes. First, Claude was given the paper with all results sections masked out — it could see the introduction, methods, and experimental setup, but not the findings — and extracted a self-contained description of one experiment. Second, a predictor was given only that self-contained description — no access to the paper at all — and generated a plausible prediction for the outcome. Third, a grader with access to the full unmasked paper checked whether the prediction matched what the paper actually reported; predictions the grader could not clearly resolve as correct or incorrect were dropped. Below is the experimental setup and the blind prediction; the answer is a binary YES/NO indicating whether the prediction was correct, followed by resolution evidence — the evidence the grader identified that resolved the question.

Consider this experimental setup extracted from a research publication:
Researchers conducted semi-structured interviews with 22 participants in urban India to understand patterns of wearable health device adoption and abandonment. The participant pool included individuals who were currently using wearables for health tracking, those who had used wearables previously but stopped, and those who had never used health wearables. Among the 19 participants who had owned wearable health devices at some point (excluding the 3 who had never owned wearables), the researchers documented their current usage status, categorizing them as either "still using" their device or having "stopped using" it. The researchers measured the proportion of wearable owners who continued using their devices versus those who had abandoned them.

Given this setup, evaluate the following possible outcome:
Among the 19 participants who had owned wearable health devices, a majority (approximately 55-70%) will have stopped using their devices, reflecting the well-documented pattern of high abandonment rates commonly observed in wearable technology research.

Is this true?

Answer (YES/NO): NO